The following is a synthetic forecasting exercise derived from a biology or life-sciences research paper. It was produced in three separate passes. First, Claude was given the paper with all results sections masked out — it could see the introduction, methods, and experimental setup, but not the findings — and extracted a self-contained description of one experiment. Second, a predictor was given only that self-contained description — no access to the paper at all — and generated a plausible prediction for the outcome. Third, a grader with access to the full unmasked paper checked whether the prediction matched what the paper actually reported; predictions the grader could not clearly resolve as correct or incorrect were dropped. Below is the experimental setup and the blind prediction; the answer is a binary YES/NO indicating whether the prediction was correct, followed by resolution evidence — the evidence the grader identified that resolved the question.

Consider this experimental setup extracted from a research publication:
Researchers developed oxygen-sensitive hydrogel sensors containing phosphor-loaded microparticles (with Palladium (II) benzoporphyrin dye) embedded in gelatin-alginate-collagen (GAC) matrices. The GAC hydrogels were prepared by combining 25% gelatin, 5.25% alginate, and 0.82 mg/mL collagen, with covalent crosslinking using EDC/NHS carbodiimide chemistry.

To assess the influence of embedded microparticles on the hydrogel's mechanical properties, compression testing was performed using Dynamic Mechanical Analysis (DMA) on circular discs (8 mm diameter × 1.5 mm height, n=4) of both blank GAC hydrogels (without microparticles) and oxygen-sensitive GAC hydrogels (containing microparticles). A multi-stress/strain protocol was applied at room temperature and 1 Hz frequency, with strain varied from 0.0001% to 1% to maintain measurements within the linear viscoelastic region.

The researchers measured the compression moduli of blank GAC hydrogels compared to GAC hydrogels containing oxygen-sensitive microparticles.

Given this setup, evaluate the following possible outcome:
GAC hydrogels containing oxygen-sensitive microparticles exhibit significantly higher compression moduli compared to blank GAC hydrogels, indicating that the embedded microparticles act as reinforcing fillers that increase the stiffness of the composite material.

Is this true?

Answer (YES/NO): NO